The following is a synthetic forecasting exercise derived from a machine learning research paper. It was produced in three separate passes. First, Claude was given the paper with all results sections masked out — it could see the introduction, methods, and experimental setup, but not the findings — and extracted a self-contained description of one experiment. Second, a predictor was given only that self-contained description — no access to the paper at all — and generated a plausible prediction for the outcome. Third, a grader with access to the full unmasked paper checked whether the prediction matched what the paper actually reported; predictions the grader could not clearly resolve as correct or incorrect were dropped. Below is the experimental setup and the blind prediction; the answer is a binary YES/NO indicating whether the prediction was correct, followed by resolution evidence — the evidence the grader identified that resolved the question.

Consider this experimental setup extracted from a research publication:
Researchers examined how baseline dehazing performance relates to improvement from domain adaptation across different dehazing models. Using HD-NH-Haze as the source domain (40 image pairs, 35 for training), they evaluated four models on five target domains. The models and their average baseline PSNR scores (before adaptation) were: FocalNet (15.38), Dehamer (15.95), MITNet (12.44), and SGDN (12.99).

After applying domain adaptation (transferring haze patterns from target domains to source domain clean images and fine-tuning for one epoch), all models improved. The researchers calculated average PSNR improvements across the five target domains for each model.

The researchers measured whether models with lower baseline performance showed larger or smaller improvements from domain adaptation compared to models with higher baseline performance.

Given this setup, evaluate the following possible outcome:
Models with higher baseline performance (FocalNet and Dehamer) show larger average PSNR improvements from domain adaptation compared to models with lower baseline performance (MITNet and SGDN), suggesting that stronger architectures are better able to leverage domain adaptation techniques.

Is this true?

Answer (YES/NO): NO